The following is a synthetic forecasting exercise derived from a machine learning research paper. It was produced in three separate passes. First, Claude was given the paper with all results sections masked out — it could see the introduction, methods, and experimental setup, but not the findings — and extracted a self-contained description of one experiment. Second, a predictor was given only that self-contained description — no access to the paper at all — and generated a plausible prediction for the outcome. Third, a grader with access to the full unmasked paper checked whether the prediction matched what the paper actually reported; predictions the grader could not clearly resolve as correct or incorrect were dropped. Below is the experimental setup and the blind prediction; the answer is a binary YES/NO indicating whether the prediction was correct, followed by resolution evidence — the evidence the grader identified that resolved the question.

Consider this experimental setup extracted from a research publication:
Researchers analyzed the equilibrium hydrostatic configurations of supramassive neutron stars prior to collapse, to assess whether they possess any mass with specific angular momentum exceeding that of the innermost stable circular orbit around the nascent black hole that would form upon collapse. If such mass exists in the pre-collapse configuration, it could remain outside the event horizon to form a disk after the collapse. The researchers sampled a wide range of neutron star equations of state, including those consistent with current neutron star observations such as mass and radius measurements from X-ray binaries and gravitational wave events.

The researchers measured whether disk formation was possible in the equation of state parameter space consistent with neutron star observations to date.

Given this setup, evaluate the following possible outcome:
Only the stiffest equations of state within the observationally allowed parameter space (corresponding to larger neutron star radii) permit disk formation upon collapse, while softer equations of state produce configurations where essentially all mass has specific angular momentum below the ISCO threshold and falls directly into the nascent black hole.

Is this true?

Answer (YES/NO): NO